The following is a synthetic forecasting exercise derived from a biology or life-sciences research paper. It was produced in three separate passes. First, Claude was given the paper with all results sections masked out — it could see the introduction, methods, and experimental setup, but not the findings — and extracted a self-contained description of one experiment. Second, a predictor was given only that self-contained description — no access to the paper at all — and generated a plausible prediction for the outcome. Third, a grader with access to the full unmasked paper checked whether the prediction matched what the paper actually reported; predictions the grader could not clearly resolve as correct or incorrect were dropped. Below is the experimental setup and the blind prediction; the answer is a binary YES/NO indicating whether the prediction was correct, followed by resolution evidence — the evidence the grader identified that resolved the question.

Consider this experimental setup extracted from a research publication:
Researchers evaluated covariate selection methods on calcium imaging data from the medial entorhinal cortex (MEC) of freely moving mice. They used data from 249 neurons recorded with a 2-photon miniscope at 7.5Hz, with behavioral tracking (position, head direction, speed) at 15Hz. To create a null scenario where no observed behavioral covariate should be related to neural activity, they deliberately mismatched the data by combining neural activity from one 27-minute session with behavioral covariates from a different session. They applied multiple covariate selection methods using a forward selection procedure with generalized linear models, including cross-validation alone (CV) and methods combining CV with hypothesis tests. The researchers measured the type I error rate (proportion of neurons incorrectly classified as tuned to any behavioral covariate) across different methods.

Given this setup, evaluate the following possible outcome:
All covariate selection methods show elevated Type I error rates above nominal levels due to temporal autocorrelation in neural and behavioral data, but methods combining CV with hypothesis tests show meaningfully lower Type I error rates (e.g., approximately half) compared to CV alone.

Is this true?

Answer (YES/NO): NO